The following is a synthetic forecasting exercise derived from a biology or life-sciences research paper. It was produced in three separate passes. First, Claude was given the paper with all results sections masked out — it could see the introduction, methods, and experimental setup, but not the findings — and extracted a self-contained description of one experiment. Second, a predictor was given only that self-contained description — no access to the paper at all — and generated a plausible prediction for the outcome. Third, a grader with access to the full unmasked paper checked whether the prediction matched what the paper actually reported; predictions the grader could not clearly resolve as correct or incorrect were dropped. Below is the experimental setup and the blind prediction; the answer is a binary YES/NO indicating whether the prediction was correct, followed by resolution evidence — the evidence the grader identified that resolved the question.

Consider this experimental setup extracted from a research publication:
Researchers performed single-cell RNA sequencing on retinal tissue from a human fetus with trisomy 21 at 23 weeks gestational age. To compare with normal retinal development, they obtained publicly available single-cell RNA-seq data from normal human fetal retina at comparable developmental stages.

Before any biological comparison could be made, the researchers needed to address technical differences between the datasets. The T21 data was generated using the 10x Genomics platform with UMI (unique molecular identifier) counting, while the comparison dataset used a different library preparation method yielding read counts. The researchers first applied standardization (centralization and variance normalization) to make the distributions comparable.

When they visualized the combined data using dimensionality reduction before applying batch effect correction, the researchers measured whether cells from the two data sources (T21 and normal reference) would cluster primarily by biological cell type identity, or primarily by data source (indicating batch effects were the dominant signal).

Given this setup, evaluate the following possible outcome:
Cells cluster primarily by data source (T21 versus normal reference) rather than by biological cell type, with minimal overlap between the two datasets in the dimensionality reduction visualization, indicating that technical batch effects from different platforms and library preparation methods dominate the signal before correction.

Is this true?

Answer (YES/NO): YES